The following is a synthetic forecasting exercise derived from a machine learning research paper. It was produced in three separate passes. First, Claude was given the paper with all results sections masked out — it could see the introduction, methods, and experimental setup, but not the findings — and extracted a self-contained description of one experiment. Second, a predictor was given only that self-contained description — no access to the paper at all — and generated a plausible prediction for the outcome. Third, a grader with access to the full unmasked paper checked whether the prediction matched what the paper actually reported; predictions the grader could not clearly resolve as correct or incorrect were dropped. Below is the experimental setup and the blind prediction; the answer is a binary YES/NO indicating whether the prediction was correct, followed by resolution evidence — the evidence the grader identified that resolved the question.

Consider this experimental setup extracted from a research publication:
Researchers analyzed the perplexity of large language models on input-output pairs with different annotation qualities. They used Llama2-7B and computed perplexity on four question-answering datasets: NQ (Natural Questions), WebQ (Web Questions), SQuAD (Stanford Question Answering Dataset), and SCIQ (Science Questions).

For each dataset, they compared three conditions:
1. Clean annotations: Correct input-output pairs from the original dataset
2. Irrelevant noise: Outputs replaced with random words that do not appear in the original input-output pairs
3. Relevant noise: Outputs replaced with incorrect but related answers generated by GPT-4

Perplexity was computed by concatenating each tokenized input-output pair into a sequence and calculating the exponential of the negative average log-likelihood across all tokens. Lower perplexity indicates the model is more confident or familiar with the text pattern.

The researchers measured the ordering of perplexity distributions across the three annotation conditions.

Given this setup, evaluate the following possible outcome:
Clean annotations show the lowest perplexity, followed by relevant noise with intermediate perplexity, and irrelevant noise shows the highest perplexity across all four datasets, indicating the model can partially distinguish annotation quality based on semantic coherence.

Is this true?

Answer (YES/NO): YES